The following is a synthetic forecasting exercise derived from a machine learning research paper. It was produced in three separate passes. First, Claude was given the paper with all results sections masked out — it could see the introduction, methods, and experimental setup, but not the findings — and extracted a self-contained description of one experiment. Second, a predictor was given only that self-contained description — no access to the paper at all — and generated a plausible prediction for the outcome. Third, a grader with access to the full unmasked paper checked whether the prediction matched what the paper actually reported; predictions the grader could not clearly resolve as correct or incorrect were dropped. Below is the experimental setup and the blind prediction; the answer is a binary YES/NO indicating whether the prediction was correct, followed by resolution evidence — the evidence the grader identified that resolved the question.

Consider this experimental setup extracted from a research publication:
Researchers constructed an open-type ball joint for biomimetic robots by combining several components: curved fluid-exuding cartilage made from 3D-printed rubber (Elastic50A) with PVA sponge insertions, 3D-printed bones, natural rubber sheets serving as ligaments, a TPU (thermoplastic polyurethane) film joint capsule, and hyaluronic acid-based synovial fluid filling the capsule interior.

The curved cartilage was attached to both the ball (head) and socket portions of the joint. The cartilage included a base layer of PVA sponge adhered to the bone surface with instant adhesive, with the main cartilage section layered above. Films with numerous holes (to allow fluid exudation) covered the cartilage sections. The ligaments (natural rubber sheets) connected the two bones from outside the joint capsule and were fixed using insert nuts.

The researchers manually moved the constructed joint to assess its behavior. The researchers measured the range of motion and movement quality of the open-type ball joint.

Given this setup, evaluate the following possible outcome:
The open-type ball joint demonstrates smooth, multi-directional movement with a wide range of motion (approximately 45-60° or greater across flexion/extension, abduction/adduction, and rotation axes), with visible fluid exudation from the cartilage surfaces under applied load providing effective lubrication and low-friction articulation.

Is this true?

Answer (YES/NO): NO